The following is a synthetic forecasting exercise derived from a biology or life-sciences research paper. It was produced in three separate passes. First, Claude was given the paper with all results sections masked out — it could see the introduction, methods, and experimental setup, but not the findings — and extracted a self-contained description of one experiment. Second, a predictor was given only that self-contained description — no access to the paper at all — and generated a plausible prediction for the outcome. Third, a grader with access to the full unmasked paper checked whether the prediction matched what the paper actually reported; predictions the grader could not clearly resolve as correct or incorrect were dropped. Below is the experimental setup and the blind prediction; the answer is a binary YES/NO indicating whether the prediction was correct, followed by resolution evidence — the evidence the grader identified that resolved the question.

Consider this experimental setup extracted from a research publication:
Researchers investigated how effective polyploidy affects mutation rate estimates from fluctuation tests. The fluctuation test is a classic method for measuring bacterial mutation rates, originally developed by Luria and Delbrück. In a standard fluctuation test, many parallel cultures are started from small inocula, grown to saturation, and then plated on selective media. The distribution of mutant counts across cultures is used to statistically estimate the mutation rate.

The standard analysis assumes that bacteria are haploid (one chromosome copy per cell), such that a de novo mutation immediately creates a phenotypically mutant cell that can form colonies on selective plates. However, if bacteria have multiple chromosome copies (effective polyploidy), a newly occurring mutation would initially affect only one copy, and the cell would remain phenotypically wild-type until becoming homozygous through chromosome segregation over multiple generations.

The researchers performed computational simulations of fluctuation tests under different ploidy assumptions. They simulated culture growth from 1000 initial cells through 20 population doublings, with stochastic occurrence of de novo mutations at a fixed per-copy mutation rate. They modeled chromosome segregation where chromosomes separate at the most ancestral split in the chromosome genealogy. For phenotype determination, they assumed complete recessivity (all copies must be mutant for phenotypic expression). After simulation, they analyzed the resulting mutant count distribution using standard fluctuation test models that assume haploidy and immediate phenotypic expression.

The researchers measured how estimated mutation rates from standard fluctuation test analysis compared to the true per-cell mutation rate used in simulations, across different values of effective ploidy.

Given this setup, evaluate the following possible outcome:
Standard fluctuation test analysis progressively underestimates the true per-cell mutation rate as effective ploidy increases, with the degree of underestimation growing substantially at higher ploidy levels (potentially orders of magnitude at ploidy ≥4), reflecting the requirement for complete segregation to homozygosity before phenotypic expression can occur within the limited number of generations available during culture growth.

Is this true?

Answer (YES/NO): NO